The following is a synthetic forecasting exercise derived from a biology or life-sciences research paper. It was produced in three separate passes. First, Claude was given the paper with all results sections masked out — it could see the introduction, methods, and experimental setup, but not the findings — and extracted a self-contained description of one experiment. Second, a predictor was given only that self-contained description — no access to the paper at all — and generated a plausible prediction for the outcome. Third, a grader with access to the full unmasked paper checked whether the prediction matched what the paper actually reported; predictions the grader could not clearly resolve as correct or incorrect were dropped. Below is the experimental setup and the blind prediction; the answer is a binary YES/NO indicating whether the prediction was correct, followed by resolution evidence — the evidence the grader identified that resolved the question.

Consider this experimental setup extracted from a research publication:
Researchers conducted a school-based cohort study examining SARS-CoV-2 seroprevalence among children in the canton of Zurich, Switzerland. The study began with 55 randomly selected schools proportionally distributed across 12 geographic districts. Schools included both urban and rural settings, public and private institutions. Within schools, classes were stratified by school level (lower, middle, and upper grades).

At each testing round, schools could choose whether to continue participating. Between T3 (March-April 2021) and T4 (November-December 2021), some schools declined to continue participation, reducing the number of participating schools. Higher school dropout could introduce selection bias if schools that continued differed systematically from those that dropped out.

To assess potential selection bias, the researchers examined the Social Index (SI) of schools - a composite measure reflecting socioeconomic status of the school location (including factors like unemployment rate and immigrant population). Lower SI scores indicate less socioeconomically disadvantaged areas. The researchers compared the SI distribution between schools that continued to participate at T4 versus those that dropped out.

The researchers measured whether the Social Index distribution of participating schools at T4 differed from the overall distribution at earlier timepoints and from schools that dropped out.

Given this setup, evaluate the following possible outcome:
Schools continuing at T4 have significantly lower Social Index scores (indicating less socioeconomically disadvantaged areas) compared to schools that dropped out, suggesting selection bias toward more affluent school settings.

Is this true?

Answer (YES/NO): NO